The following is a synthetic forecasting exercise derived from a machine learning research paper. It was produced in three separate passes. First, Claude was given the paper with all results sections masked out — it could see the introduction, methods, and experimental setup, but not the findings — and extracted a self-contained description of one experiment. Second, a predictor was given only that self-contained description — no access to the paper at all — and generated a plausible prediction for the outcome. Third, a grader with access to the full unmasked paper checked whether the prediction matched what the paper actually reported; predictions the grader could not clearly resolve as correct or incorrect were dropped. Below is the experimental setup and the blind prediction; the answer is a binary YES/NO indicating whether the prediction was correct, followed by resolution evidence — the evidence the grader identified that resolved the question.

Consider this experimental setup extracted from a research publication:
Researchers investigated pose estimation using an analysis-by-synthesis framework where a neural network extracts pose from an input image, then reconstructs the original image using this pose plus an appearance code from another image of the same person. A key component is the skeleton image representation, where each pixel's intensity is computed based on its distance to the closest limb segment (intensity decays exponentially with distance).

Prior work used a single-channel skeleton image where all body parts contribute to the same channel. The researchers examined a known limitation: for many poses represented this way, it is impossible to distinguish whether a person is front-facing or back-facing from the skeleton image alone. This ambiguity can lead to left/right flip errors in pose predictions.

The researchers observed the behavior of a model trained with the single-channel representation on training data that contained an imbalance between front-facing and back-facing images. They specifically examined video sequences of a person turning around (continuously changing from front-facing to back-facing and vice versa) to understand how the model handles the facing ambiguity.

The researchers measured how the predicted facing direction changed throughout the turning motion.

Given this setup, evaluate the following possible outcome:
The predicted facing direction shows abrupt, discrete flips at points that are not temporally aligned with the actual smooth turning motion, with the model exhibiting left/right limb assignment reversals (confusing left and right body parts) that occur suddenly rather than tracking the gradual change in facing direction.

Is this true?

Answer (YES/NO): NO